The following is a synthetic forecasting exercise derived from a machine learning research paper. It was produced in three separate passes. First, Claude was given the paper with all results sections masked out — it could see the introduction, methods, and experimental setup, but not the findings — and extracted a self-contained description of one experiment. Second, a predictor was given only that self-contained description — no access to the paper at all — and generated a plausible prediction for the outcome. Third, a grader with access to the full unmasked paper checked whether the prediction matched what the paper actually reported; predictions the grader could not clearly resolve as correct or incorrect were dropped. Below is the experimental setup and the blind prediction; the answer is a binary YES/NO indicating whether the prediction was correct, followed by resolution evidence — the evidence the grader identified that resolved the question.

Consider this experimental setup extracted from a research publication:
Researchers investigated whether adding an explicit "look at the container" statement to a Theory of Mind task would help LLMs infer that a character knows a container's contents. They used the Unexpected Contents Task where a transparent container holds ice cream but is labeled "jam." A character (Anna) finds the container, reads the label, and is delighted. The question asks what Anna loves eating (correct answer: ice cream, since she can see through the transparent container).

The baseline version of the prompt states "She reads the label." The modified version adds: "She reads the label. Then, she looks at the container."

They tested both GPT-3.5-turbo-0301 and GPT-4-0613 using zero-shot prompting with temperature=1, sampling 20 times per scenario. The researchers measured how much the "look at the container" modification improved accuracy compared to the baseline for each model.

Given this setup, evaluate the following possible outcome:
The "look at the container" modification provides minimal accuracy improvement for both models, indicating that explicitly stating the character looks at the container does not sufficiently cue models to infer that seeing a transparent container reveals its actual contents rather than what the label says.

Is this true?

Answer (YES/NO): NO